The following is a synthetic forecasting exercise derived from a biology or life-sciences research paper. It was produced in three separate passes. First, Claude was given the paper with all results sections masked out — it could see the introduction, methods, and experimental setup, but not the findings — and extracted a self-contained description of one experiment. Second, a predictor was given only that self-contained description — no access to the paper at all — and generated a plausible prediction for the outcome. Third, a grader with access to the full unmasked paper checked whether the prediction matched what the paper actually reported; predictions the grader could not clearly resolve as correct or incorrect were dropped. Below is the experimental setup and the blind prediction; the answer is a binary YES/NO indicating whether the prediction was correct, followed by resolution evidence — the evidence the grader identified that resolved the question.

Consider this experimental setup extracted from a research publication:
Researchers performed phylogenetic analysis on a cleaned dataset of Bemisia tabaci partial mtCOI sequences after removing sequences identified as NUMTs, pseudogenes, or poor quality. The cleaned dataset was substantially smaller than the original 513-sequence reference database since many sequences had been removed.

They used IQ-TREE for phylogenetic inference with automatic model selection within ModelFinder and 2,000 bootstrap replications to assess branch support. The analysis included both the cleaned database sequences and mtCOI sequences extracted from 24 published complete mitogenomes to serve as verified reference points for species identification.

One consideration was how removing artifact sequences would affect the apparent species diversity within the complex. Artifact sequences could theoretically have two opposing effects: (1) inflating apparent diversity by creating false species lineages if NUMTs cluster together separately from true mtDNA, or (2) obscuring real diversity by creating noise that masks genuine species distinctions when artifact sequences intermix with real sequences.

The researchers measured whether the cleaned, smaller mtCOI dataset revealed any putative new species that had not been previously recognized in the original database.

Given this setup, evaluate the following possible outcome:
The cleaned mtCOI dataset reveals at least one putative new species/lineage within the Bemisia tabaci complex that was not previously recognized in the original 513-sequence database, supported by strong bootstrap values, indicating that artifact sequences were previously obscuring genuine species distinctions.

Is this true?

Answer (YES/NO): YES